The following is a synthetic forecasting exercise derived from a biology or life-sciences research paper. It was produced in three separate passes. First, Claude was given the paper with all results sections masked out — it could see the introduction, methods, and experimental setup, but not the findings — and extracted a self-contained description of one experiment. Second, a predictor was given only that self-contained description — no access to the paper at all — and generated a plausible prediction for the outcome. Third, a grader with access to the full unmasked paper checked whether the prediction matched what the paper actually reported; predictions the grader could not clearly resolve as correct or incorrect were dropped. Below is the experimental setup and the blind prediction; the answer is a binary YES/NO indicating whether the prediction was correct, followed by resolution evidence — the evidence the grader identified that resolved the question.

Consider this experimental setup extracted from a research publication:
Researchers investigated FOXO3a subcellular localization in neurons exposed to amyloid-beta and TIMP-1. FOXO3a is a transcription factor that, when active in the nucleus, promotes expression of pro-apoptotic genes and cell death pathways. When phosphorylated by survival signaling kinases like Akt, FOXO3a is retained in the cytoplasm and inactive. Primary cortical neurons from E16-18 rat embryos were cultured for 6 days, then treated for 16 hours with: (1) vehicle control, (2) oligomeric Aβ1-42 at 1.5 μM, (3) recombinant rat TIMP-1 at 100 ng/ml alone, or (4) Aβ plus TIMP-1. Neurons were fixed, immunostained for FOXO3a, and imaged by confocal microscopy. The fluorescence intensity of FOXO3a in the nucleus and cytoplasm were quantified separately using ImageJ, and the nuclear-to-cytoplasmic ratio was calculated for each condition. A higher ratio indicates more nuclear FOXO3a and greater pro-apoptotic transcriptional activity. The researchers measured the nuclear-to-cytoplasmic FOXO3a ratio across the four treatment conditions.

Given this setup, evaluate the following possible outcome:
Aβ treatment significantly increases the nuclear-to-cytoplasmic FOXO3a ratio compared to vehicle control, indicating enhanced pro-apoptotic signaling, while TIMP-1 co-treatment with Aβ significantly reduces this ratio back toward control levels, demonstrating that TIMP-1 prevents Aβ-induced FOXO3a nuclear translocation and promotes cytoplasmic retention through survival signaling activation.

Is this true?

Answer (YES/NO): YES